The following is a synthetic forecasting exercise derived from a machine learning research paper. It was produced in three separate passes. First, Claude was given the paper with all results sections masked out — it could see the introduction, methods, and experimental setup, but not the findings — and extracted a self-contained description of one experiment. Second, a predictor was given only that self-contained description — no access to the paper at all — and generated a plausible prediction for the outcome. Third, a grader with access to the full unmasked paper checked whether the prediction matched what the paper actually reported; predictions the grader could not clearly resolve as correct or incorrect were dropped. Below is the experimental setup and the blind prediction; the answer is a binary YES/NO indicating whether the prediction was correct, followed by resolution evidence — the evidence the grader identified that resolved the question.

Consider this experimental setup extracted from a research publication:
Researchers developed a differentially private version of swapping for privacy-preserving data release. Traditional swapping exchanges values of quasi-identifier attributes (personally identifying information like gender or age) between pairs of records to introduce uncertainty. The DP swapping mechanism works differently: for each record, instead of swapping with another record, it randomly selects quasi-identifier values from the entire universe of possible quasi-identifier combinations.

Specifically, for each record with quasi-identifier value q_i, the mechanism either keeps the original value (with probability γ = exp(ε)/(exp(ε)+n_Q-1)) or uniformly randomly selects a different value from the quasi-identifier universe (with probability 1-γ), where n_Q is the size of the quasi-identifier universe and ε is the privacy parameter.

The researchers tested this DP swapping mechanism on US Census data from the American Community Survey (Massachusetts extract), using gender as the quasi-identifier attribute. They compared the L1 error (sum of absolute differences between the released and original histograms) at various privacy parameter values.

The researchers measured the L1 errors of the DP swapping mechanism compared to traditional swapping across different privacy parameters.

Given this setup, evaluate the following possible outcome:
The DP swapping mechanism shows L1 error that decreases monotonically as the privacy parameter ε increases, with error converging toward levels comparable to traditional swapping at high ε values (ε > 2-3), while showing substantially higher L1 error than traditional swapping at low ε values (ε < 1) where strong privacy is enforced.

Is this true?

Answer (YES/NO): NO